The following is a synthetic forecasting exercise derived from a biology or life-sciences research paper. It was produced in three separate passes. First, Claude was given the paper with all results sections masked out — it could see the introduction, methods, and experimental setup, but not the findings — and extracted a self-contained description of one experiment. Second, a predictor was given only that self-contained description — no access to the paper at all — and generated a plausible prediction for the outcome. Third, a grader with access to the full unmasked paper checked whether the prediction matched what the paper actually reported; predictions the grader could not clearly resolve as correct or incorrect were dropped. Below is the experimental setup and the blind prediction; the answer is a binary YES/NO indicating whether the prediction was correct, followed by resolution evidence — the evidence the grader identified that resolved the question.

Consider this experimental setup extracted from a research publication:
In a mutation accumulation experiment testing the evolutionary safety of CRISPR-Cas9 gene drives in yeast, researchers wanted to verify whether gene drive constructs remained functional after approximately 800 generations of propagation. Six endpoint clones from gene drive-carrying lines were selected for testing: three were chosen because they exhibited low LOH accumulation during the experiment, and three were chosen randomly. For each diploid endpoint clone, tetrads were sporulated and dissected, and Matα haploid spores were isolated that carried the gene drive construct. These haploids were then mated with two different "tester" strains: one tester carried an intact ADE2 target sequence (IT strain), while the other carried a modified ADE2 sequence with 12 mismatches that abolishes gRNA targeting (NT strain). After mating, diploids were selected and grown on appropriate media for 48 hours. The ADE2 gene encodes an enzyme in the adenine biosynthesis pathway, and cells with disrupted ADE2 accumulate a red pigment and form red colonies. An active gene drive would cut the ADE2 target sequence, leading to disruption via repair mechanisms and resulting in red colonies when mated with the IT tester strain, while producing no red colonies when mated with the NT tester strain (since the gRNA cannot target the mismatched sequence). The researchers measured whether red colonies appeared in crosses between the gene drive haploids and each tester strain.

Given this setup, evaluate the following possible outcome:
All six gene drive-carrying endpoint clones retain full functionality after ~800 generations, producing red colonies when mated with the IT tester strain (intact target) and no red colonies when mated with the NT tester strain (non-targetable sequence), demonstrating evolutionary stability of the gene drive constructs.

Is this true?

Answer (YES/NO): YES